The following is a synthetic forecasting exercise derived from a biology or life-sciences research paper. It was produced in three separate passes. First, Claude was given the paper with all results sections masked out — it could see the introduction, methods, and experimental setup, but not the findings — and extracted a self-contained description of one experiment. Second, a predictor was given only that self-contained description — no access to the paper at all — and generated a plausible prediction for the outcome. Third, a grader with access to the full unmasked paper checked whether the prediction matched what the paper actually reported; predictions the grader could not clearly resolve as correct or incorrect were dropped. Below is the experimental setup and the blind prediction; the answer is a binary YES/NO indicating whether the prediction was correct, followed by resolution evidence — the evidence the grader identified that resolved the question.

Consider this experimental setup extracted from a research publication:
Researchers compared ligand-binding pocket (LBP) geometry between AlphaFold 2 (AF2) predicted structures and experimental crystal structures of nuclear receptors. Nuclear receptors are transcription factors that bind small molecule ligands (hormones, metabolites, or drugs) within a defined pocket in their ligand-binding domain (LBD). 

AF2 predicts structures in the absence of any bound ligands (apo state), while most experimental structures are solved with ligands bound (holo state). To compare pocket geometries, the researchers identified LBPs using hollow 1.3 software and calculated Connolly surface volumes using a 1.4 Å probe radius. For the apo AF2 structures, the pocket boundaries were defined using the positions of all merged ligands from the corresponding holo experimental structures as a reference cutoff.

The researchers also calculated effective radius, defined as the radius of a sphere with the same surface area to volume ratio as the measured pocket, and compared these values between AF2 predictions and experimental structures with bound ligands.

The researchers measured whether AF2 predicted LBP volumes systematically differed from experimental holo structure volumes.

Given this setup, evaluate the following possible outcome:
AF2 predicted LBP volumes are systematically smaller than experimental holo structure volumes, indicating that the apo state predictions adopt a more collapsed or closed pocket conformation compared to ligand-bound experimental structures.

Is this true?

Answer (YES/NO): YES